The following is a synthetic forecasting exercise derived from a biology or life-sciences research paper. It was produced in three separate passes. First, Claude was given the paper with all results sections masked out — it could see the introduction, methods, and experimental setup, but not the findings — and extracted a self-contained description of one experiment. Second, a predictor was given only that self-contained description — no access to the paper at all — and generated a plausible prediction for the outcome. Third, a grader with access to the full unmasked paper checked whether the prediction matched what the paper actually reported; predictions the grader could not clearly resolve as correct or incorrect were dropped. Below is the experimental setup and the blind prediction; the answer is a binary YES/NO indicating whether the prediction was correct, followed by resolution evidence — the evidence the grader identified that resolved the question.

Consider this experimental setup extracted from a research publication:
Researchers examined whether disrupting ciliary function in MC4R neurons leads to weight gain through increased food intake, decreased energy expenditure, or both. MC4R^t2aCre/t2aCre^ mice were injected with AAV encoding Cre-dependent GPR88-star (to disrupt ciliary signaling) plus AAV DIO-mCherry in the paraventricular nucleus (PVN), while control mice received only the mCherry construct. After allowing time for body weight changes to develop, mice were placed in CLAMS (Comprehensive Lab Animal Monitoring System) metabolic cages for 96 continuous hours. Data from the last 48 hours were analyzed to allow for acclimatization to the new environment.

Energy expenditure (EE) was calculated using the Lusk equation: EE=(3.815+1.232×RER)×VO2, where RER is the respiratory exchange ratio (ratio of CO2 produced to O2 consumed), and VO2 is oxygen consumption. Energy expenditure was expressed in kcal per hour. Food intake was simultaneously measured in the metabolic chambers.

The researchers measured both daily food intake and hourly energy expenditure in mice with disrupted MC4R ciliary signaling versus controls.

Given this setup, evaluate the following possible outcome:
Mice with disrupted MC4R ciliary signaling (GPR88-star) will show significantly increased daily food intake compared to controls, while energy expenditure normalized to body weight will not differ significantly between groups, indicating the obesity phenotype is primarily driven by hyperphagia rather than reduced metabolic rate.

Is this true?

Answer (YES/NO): YES